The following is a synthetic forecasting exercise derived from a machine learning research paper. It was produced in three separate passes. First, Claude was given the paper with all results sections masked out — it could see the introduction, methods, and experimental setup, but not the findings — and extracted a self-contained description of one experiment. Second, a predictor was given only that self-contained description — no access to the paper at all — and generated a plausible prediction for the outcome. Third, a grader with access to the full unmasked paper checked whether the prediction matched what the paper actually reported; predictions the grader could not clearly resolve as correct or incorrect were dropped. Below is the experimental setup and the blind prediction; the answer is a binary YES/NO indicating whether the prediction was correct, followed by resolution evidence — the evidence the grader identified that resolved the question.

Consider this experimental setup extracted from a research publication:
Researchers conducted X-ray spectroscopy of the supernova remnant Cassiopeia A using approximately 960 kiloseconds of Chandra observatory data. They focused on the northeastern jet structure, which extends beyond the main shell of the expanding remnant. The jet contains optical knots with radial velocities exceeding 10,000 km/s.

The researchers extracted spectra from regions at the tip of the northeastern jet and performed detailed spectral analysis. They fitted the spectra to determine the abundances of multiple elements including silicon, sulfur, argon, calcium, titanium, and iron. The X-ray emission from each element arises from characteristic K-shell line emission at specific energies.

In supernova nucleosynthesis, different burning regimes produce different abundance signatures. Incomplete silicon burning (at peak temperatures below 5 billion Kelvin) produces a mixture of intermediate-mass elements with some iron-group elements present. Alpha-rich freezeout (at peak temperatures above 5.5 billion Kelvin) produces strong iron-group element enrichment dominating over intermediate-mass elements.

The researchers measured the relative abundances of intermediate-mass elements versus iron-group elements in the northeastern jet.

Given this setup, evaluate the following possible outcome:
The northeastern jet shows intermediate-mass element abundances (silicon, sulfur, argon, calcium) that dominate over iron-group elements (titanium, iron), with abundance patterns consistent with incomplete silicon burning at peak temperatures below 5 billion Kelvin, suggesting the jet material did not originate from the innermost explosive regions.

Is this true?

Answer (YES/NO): YES